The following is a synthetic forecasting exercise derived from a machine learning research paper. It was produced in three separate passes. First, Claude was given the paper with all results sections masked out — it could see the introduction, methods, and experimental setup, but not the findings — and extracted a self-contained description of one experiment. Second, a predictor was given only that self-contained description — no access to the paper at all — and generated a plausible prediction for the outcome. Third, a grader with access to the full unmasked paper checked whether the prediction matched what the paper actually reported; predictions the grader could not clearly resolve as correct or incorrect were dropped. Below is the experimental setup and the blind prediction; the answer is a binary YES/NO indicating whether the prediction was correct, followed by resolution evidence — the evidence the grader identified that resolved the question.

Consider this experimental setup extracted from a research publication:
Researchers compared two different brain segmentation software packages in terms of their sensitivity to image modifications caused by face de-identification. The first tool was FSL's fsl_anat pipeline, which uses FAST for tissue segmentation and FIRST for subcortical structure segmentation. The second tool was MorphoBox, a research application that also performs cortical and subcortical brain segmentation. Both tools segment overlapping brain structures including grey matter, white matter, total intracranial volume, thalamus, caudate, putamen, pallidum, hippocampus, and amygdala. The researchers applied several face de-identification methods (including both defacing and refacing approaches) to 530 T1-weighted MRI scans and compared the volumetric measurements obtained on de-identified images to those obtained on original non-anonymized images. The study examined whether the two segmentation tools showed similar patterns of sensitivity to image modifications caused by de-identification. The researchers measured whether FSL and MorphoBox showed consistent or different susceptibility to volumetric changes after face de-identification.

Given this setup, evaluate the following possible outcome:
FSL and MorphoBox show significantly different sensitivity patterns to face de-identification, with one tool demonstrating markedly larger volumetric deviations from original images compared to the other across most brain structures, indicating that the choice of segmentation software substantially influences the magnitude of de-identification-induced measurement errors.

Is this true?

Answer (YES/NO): YES